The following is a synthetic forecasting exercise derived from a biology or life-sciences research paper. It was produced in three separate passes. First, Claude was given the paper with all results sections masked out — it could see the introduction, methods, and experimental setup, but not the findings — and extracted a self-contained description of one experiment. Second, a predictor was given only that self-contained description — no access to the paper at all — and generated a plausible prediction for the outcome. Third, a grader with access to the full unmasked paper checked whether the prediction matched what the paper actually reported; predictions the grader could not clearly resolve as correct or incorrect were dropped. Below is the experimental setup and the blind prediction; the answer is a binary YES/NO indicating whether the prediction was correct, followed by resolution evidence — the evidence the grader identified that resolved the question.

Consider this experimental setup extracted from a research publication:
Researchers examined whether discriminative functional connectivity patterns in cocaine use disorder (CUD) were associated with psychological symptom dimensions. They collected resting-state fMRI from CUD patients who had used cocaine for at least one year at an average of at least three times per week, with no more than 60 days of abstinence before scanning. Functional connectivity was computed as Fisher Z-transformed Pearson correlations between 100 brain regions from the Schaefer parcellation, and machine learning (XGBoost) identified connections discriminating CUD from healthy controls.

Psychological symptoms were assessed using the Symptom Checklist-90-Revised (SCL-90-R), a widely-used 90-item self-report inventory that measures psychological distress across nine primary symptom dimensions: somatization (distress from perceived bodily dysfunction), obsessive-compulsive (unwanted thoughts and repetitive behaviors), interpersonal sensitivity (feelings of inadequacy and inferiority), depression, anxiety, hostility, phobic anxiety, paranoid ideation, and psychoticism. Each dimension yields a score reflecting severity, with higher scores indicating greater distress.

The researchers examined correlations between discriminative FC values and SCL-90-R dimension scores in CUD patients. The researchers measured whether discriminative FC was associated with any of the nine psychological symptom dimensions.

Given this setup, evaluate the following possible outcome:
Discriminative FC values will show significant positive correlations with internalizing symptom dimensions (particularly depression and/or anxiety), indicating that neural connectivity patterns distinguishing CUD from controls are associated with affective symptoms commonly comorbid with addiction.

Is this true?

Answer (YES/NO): YES